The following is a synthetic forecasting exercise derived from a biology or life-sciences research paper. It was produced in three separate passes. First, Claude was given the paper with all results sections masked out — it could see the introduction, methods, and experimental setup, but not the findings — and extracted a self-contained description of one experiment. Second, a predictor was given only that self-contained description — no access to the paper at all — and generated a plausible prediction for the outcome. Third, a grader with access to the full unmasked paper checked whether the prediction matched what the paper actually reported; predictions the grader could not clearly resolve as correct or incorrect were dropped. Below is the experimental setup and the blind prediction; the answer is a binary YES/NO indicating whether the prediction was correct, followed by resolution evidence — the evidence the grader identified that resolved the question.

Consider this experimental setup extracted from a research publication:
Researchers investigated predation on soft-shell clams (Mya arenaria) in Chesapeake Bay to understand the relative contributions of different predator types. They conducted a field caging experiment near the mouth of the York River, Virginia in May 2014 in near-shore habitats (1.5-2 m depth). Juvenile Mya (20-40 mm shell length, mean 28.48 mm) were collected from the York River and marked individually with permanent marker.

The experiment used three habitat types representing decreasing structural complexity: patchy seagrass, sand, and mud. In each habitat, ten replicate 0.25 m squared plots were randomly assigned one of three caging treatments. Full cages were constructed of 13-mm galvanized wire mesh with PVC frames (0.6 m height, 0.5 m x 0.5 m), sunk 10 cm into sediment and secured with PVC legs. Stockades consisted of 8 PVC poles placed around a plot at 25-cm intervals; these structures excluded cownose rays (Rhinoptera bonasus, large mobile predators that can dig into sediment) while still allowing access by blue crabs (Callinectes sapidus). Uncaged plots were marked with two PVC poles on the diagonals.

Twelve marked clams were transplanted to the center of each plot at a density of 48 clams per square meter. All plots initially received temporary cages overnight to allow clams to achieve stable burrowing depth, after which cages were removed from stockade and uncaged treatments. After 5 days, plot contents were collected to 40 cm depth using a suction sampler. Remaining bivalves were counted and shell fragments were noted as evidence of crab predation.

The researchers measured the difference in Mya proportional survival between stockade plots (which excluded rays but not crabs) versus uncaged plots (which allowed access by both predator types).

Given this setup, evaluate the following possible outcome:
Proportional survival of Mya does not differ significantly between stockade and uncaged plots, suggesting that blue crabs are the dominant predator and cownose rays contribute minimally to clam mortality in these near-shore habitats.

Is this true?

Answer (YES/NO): YES